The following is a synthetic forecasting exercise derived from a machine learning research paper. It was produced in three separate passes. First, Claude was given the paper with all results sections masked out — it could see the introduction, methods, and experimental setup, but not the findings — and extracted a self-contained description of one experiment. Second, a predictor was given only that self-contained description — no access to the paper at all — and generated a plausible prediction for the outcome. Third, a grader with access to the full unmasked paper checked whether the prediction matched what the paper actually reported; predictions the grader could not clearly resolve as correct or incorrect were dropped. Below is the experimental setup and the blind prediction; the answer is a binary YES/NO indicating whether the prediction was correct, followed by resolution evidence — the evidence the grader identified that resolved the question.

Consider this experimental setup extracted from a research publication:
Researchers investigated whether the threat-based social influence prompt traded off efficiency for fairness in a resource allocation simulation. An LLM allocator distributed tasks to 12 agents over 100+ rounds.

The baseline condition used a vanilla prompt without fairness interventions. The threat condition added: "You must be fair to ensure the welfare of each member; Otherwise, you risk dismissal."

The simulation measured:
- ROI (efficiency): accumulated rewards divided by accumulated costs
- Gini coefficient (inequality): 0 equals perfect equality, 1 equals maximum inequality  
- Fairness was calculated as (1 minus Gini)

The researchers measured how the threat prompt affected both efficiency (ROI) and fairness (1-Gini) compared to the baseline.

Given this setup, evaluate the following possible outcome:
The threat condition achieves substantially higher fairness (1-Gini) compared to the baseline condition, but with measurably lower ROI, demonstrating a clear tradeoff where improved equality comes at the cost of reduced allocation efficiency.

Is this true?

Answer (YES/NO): YES